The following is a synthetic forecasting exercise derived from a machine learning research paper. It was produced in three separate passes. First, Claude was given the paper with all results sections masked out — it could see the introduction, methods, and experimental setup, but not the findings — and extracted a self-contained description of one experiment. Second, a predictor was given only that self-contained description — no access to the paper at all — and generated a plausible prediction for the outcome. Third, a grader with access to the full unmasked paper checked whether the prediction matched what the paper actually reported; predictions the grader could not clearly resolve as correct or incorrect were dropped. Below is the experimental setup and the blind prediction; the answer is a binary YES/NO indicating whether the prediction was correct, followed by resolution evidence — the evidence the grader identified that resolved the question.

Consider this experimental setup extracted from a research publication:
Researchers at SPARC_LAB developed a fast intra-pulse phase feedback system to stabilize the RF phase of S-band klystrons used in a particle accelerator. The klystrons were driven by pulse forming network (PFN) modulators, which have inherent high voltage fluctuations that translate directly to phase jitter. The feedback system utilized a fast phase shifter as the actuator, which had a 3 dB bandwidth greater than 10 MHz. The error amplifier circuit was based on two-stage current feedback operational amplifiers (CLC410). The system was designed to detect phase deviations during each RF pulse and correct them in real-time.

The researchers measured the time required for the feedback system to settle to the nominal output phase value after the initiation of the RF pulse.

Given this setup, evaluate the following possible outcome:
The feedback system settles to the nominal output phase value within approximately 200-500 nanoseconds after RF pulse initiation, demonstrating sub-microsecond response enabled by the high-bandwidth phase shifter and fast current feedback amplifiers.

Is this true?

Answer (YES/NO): NO